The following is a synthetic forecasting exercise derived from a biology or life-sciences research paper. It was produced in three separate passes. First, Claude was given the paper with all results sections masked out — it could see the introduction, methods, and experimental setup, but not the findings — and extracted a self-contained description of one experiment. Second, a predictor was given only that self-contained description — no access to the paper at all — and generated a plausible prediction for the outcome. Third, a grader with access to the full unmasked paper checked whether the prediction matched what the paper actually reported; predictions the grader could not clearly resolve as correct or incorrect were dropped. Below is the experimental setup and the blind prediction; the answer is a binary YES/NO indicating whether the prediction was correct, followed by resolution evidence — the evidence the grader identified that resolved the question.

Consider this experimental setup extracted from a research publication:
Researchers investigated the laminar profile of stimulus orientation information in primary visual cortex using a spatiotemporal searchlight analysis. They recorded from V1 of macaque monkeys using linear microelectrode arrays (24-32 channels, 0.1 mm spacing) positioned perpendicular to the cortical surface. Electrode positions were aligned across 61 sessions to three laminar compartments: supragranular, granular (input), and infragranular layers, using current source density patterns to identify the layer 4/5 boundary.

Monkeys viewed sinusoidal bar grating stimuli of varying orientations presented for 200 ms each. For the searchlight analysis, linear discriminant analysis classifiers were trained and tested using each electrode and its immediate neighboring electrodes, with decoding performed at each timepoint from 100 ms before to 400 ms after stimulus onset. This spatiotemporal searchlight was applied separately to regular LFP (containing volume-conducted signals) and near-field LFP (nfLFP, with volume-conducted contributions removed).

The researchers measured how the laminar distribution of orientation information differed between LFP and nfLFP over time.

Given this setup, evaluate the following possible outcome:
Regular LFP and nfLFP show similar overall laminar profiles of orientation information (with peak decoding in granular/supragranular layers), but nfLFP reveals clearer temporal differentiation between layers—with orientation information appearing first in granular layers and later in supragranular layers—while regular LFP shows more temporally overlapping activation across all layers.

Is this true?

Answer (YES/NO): NO